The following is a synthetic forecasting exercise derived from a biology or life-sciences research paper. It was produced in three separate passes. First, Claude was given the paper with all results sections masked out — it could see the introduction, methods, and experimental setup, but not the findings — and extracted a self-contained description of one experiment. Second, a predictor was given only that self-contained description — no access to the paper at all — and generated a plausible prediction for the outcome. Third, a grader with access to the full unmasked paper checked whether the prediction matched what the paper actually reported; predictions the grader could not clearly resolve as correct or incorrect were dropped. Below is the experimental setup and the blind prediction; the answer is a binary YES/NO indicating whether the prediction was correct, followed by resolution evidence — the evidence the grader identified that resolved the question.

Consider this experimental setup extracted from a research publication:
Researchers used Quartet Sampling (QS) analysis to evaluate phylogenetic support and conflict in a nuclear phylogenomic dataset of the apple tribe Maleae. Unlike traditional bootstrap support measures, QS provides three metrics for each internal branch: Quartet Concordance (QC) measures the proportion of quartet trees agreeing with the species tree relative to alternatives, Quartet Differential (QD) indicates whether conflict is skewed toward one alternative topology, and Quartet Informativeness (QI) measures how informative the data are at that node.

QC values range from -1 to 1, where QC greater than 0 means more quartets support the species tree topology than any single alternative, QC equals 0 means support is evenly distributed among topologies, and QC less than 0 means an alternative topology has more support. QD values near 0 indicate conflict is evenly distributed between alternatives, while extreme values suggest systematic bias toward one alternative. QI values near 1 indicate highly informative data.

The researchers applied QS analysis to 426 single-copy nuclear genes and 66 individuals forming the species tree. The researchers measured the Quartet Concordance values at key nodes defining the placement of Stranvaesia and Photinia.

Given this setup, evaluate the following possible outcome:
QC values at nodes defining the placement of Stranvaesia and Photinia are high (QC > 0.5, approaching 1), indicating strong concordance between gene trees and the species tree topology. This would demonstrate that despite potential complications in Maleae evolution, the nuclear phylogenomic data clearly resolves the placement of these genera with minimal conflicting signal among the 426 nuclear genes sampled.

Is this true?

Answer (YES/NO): YES